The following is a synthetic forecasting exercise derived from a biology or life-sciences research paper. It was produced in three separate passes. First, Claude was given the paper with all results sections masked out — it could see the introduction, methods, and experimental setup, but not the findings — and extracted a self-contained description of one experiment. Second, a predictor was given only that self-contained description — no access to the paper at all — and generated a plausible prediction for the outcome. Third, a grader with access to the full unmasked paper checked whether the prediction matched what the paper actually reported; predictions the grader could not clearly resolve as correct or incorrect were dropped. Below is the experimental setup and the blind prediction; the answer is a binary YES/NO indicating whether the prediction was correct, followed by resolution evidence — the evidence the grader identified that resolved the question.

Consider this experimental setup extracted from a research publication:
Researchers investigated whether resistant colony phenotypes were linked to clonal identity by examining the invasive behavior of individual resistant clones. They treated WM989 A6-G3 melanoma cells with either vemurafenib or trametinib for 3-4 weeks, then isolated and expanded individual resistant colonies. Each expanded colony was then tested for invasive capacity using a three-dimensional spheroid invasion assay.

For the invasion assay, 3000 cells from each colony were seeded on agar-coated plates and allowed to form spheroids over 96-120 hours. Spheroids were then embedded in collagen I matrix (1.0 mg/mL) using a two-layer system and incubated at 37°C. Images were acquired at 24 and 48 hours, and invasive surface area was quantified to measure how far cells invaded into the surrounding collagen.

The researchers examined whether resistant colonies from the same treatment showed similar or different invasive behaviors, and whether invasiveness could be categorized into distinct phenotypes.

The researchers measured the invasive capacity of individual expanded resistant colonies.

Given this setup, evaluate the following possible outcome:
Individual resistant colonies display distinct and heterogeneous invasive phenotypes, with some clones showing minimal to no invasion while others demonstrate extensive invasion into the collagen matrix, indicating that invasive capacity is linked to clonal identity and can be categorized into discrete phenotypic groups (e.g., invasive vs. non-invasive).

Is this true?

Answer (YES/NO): YES